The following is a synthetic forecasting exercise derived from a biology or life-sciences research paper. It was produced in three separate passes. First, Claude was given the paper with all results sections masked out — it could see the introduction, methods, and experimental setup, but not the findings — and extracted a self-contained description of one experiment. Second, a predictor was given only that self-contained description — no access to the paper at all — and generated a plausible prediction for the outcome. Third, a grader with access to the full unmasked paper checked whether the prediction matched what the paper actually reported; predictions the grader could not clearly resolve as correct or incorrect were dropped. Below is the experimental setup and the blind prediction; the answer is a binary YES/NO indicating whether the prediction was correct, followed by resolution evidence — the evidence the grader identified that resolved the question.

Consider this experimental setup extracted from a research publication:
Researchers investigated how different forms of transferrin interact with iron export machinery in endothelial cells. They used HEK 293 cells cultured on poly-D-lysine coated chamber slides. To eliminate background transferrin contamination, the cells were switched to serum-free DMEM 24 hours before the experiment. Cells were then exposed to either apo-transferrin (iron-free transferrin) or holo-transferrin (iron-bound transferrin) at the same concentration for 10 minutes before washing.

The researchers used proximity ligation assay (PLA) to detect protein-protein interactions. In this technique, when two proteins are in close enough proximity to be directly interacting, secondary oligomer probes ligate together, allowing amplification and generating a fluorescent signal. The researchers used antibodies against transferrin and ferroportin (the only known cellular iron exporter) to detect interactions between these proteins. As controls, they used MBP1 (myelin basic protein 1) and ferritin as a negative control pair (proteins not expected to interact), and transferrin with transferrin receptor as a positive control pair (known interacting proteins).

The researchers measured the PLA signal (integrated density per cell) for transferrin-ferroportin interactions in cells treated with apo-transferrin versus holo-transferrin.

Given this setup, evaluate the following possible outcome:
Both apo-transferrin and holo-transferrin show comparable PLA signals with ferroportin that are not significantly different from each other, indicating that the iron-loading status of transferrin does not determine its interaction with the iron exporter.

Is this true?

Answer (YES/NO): NO